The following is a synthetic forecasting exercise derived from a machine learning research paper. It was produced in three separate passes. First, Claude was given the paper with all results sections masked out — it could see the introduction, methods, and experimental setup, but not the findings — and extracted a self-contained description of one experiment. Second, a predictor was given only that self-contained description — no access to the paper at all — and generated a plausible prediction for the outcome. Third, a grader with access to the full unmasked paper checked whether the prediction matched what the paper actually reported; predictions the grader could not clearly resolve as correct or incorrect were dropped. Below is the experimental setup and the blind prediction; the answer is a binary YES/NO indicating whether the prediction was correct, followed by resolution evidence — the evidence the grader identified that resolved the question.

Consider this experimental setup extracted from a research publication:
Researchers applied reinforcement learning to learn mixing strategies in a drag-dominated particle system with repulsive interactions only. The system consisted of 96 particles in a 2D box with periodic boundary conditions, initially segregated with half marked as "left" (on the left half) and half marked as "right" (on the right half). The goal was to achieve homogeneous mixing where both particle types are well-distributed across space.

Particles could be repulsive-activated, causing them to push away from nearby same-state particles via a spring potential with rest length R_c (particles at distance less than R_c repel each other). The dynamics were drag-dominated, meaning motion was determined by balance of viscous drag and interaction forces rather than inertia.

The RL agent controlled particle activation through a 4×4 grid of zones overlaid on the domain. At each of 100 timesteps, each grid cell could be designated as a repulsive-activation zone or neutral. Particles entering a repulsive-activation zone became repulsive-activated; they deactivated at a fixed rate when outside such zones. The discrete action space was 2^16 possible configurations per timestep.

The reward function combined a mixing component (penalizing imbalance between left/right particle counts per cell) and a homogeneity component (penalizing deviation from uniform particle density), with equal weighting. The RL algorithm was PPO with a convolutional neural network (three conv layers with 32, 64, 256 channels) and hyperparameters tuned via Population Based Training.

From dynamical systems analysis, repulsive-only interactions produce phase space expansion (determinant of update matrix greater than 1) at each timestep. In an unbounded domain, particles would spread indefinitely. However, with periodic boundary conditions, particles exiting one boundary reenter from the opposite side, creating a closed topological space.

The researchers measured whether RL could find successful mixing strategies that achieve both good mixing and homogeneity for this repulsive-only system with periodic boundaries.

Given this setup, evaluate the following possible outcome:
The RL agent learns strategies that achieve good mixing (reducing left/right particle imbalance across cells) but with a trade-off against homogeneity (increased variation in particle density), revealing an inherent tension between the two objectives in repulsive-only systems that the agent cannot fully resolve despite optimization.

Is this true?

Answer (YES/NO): YES